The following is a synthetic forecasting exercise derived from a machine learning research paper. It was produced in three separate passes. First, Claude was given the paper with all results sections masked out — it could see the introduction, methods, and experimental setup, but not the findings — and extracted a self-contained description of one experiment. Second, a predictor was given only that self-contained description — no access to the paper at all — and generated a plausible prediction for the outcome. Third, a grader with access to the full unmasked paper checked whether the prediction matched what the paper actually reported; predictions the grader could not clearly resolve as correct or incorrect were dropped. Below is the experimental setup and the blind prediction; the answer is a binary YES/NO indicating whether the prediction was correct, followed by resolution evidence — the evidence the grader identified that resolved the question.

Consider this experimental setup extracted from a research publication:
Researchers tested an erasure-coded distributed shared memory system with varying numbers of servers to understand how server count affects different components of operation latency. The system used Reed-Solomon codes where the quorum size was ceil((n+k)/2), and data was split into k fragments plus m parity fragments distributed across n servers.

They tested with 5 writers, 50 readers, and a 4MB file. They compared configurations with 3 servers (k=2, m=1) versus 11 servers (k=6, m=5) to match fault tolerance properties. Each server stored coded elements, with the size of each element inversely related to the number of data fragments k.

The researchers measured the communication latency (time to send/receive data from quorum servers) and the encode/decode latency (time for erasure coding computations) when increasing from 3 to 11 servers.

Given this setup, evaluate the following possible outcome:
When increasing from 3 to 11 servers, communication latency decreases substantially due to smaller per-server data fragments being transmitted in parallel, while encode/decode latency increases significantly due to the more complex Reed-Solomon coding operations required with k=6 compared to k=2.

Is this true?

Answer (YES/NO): NO